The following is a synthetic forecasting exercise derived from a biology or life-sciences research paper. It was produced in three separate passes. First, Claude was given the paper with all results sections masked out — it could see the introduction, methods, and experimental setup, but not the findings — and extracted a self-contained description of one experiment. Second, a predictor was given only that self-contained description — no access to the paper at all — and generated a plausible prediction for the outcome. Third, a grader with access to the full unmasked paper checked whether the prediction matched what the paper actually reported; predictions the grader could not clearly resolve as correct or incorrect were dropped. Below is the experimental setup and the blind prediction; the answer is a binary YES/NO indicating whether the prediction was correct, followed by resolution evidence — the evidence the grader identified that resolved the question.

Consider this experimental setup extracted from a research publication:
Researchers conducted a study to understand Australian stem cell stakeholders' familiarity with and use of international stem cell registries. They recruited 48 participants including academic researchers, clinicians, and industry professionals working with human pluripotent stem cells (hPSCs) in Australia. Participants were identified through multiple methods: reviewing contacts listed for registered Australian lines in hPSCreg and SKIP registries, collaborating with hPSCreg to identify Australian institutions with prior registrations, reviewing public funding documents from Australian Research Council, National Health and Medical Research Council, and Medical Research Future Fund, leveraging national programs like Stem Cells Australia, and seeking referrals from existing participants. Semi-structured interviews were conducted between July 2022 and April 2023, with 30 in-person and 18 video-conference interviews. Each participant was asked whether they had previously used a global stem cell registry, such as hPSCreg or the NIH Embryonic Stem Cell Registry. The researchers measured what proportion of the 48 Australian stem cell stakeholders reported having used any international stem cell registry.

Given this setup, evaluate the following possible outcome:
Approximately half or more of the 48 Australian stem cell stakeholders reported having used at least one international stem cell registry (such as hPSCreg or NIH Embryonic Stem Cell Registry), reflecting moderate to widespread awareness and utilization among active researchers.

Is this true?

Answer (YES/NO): NO